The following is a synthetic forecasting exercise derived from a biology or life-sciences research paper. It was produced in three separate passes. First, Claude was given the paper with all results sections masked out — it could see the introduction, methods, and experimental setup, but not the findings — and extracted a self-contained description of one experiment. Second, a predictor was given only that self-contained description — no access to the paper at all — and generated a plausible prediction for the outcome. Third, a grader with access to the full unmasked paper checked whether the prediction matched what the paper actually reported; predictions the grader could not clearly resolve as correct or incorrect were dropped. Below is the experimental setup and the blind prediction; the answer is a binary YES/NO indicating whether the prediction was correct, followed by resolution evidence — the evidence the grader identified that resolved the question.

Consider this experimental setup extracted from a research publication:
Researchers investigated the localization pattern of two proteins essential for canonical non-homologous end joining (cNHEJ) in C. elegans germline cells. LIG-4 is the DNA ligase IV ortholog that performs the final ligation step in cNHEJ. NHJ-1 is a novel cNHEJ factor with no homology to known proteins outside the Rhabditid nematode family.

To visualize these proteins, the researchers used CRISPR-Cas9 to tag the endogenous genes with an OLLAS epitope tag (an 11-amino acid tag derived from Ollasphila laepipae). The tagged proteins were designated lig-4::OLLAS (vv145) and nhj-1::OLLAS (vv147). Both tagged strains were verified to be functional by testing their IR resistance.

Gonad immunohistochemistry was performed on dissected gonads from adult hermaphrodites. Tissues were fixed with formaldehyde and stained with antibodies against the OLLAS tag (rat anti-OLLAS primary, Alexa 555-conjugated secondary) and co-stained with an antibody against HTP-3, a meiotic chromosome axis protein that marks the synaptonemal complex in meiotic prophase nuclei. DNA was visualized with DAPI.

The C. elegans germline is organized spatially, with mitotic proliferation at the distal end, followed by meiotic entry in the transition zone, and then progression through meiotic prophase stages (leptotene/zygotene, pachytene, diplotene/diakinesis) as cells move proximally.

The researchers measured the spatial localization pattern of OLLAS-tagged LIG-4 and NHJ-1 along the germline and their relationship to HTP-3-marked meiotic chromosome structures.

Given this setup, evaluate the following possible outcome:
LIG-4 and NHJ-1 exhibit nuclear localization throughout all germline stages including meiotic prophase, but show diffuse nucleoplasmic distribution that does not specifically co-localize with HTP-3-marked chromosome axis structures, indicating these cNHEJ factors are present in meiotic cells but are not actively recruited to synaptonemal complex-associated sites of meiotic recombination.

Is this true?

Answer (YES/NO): NO